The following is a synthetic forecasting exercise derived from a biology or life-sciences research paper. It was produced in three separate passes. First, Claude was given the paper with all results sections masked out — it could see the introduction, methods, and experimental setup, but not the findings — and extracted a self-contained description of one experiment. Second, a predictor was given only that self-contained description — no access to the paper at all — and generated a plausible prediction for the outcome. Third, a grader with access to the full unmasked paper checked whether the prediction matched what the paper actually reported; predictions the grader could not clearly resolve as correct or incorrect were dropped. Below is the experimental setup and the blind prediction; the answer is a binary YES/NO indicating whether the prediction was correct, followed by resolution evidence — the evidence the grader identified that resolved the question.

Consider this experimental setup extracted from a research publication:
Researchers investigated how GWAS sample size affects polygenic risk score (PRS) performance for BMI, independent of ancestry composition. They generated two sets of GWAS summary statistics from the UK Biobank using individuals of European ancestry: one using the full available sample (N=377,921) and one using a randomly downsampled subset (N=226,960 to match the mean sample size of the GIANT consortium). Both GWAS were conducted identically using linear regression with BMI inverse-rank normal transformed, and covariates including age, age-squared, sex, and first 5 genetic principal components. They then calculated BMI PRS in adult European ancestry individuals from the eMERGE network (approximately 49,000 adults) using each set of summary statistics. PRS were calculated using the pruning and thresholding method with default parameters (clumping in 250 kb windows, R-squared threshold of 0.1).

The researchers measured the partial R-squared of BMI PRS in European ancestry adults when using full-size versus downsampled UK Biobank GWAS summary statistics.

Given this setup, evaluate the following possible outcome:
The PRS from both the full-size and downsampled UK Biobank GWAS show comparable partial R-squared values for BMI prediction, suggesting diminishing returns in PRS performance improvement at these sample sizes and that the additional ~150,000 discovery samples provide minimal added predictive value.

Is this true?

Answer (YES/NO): NO